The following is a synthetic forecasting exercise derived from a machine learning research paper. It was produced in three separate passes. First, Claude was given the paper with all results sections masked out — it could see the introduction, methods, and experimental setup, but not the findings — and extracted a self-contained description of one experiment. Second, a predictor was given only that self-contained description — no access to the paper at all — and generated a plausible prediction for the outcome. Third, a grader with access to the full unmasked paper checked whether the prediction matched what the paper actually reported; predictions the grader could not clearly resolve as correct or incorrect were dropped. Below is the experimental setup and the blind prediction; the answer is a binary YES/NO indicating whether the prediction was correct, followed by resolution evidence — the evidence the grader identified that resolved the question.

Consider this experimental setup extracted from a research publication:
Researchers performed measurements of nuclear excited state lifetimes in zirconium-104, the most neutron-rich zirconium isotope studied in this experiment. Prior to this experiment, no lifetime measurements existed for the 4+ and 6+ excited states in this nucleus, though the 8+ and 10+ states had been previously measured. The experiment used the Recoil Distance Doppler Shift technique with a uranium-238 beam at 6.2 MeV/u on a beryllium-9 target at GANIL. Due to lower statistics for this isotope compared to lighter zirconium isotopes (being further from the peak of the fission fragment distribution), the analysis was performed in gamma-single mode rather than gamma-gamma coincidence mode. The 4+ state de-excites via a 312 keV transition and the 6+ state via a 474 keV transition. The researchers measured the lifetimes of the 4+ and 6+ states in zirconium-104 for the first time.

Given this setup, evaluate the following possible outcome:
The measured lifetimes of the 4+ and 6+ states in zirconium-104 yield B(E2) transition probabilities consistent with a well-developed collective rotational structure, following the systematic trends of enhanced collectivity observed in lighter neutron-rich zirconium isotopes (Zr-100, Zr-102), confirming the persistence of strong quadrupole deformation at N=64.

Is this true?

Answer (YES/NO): YES